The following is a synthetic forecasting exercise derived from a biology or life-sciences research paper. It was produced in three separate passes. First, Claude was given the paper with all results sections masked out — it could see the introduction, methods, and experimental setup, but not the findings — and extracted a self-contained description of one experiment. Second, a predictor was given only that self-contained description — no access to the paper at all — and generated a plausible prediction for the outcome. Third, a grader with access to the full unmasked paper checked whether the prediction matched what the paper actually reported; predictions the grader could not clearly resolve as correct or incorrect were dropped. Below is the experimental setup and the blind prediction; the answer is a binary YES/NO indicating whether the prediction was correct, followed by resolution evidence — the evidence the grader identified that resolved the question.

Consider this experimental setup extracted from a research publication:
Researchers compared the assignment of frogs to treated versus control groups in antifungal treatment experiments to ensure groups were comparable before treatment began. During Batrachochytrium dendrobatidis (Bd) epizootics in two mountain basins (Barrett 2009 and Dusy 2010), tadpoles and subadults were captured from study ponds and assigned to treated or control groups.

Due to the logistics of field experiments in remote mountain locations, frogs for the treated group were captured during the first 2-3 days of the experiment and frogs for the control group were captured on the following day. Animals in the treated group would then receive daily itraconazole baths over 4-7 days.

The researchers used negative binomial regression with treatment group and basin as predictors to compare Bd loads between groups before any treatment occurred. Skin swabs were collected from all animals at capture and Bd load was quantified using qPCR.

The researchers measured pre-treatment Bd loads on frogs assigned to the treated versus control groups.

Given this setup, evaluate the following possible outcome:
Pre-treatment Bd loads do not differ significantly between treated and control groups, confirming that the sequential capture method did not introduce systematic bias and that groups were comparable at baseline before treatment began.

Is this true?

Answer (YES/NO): YES